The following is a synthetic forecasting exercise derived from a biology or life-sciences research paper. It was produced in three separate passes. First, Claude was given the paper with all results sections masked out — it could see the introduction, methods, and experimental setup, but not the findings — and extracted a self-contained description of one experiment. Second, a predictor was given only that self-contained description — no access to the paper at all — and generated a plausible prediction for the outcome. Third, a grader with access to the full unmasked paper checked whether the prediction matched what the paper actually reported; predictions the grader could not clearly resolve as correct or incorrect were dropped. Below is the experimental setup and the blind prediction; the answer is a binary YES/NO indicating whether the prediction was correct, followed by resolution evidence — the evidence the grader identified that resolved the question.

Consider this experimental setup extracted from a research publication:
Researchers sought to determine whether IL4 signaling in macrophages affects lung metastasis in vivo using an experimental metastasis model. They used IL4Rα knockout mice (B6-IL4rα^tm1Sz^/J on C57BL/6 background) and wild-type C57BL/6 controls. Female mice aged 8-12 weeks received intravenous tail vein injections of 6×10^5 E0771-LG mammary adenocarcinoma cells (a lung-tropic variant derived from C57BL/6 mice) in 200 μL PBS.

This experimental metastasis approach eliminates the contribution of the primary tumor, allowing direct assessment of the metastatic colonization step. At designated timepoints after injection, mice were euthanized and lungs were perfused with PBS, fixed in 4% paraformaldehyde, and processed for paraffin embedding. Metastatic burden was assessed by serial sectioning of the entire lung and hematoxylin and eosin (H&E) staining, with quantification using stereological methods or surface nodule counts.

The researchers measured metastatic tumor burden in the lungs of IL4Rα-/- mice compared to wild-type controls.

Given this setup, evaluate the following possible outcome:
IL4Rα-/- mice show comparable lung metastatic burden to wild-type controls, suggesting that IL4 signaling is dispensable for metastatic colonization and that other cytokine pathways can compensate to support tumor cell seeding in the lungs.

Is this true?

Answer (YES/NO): NO